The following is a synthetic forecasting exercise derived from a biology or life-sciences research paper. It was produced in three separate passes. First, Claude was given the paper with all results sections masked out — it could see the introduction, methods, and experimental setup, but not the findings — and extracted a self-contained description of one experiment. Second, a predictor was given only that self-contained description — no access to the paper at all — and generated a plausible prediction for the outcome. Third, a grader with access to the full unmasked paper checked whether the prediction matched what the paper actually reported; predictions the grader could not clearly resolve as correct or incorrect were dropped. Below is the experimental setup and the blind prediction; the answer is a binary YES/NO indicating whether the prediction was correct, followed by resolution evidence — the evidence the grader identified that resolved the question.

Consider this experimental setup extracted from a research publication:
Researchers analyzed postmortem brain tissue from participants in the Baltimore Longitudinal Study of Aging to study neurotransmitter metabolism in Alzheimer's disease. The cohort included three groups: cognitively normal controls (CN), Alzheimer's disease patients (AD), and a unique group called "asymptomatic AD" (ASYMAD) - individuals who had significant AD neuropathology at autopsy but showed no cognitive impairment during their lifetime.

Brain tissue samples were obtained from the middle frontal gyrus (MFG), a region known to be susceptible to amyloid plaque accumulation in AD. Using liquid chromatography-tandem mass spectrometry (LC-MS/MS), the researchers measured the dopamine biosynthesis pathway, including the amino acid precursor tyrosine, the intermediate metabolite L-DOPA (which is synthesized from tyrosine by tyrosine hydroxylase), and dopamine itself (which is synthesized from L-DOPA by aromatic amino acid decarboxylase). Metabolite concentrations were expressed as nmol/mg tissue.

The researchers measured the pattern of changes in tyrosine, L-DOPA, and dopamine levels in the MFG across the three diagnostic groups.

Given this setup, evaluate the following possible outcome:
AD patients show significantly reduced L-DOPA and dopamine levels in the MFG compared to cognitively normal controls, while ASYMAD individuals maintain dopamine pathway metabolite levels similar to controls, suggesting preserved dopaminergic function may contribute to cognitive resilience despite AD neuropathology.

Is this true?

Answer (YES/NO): NO